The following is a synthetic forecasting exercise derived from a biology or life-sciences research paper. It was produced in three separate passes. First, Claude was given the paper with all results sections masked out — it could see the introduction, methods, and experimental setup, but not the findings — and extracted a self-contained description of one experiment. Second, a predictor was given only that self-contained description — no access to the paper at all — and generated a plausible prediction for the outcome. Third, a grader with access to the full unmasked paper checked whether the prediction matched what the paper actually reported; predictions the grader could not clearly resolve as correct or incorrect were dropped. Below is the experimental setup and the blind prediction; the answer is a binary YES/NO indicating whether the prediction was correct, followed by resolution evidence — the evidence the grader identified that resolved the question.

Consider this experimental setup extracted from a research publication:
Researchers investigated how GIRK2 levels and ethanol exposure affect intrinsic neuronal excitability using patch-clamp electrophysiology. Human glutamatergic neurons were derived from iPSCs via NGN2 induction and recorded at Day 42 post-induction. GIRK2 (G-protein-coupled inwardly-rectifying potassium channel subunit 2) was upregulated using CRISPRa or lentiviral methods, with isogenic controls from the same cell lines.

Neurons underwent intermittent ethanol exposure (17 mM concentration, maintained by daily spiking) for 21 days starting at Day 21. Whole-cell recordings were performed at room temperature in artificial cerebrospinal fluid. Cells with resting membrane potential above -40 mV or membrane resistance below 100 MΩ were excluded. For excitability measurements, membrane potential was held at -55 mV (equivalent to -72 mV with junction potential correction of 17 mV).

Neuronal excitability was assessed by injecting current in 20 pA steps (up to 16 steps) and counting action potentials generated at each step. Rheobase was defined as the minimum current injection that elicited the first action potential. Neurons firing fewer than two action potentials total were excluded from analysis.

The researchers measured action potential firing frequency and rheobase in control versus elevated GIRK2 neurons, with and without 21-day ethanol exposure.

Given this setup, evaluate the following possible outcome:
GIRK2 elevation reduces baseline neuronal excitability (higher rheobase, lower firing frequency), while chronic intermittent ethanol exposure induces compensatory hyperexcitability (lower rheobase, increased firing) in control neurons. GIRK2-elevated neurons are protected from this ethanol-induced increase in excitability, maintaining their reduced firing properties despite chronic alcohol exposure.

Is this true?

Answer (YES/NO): NO